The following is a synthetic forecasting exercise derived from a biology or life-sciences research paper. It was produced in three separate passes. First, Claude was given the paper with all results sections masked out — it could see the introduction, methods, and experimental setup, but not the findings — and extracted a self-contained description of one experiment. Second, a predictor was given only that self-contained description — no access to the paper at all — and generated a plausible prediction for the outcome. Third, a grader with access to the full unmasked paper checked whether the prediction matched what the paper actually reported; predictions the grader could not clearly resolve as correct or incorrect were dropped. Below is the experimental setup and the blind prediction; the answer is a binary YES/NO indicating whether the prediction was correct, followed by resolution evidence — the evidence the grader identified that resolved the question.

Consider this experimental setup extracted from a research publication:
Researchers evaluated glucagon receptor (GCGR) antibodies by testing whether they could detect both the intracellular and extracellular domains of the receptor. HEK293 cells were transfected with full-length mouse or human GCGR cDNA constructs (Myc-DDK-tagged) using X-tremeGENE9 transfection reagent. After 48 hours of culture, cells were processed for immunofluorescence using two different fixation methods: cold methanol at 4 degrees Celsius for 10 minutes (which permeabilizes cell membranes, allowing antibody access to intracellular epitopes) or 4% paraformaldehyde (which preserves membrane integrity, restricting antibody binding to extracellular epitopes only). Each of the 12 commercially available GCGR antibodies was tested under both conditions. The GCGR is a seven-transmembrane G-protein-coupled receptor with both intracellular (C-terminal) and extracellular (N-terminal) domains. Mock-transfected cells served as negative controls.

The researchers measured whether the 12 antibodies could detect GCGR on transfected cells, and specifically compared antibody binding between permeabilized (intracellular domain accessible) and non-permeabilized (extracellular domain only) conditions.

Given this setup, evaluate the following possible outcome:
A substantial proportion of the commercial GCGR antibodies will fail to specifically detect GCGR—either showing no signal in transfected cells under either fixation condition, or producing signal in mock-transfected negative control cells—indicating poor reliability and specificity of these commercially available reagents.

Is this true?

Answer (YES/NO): NO